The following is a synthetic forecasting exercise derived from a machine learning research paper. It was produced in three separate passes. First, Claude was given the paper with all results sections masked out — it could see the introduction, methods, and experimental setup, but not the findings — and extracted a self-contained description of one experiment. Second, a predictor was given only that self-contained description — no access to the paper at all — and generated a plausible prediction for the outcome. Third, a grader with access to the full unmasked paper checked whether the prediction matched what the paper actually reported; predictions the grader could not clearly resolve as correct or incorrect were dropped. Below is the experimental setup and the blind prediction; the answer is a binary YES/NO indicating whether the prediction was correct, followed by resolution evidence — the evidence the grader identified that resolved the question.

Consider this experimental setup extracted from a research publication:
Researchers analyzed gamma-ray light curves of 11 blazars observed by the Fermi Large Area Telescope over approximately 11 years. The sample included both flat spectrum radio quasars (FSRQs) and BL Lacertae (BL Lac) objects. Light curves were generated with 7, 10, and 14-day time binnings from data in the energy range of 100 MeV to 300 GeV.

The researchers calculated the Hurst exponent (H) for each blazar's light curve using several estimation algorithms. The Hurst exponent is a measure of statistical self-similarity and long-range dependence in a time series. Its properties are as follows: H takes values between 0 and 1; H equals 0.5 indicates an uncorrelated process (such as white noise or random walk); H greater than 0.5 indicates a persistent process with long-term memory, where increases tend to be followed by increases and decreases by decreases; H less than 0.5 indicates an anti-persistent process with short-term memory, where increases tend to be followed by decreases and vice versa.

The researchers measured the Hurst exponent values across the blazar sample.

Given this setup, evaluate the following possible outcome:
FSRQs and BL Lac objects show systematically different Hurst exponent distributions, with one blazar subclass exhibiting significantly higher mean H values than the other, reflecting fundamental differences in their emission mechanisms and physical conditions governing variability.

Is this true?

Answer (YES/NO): NO